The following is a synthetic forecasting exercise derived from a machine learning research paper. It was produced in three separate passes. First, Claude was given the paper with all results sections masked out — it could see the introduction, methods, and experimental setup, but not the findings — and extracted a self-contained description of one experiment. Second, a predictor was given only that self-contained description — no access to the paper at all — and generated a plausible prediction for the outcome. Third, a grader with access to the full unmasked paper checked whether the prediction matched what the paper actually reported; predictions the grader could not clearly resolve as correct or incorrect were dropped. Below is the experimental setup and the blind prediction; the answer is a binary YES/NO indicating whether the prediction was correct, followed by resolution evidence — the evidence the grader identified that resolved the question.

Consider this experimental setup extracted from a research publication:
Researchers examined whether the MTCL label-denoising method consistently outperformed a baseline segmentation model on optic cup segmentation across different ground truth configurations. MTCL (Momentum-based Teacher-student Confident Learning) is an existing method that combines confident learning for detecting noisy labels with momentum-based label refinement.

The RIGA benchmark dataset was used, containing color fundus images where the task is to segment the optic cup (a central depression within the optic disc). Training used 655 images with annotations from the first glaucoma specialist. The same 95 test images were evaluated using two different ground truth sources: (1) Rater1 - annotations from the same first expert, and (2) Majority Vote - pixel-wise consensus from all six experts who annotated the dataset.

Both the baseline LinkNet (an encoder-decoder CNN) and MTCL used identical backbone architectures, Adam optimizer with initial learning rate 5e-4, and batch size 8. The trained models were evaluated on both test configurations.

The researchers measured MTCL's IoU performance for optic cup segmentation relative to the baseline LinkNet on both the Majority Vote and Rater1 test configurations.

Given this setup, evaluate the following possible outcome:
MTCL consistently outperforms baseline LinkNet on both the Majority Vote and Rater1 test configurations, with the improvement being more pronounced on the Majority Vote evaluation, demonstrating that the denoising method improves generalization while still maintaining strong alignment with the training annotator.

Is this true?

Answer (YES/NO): NO